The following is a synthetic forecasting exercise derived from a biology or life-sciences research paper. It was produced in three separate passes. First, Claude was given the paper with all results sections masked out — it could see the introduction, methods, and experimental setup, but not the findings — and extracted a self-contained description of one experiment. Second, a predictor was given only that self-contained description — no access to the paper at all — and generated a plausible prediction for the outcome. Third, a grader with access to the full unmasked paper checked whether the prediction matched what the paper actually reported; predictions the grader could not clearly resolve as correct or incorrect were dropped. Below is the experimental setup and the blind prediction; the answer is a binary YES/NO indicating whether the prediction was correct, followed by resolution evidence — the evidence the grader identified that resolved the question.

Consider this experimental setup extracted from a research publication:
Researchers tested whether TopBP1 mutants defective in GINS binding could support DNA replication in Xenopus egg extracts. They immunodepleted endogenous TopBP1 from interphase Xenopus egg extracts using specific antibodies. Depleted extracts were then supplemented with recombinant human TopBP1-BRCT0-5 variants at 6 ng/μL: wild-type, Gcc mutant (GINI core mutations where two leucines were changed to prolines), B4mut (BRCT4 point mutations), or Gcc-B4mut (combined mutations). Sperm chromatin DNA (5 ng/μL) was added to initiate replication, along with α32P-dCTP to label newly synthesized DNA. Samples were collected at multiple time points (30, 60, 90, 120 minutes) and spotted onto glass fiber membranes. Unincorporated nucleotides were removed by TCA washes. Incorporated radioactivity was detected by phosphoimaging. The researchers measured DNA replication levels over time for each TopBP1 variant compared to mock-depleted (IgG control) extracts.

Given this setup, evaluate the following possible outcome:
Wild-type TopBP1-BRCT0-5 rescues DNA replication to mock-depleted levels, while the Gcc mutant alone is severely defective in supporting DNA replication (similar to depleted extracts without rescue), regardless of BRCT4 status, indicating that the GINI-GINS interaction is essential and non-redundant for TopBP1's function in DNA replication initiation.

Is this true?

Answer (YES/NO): NO